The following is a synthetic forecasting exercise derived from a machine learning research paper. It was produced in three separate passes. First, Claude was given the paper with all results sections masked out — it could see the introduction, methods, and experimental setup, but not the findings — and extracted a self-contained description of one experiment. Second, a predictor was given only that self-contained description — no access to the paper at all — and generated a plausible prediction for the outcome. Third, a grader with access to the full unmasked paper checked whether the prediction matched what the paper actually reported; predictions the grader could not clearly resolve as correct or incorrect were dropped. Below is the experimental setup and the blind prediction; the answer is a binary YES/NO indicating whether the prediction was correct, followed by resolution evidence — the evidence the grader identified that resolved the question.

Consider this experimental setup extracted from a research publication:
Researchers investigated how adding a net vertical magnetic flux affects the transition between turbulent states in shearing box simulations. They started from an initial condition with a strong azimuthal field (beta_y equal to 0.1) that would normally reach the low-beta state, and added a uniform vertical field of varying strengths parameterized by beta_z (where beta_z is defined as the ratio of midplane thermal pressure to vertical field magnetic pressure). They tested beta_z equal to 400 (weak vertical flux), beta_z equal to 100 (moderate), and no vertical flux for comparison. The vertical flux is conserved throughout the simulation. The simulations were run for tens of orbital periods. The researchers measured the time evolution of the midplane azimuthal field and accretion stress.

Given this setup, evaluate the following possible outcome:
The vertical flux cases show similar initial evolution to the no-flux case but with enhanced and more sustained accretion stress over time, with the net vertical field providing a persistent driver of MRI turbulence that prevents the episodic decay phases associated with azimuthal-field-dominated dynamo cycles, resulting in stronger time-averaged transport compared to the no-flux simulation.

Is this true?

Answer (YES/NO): NO